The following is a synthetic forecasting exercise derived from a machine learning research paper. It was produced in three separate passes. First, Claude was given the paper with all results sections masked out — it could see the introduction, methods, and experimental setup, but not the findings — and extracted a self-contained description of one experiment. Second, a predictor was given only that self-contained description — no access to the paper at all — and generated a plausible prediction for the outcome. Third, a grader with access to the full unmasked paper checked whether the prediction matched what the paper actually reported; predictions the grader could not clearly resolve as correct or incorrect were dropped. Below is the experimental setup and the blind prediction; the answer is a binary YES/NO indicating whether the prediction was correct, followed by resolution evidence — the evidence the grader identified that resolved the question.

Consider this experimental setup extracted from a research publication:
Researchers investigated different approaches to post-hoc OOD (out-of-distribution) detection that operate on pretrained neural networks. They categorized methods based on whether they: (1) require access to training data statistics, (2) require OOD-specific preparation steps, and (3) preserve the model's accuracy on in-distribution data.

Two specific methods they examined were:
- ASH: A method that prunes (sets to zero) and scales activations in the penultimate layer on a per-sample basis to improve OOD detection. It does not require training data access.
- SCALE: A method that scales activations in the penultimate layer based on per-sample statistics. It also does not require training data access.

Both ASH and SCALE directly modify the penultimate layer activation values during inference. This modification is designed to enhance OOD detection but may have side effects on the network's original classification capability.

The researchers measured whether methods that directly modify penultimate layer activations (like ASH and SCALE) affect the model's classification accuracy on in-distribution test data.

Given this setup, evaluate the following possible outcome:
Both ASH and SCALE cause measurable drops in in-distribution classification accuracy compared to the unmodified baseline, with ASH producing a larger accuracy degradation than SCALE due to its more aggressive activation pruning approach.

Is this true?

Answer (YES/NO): NO